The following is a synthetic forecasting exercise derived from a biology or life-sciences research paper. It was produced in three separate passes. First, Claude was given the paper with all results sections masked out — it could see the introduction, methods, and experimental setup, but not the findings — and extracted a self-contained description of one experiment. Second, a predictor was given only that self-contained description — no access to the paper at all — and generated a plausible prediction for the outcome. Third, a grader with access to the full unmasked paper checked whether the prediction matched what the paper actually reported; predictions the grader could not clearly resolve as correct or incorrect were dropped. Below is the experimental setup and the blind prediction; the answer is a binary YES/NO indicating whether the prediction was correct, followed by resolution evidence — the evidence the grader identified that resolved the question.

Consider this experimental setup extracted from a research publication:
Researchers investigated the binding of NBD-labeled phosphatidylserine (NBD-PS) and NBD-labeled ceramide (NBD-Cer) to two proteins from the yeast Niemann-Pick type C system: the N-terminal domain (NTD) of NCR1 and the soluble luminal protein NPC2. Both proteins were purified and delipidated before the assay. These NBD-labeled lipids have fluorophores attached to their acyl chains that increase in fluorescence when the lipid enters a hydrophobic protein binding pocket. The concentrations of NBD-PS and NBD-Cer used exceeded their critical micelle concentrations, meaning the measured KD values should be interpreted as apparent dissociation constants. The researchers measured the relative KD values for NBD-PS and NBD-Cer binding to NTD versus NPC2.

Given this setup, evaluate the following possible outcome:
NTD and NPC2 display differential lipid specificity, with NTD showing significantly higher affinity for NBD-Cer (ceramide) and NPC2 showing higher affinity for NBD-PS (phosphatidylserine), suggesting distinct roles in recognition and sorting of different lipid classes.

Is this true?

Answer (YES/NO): NO